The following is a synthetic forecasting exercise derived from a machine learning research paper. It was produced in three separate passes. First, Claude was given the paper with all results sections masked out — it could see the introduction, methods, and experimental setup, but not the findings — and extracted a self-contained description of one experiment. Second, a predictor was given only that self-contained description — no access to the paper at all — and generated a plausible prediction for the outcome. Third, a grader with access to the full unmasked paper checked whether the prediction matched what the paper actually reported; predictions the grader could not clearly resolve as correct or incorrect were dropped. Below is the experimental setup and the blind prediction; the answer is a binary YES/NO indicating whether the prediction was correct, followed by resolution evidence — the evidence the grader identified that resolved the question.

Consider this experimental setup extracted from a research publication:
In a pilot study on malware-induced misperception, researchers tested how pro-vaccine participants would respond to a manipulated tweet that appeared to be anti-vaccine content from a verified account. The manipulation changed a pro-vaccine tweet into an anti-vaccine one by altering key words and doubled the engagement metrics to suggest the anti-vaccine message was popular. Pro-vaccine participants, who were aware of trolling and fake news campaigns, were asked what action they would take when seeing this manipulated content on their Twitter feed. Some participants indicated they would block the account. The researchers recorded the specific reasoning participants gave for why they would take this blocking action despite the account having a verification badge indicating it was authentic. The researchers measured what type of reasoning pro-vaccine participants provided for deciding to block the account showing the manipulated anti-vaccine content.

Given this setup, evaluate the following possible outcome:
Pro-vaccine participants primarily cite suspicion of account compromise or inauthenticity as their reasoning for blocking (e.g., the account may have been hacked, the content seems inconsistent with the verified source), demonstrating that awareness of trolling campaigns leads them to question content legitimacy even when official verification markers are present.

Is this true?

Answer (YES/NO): YES